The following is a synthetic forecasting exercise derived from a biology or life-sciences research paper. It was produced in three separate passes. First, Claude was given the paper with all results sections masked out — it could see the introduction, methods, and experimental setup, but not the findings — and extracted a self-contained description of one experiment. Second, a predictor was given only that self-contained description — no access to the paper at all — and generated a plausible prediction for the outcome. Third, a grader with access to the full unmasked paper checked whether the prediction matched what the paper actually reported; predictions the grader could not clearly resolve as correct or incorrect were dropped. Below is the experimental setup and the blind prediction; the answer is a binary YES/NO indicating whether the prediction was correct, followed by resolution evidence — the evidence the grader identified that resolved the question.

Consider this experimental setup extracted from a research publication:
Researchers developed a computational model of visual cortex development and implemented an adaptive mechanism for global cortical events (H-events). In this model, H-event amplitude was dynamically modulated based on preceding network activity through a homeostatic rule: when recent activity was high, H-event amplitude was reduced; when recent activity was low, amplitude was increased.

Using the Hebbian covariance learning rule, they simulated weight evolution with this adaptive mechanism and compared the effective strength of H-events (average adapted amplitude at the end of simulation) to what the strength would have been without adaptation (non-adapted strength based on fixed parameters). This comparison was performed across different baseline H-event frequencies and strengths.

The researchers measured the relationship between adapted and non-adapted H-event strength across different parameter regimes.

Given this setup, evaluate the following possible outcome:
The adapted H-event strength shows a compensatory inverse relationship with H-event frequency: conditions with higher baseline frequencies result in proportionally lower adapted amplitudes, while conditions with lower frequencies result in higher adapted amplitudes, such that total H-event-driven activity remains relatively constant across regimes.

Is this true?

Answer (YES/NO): NO